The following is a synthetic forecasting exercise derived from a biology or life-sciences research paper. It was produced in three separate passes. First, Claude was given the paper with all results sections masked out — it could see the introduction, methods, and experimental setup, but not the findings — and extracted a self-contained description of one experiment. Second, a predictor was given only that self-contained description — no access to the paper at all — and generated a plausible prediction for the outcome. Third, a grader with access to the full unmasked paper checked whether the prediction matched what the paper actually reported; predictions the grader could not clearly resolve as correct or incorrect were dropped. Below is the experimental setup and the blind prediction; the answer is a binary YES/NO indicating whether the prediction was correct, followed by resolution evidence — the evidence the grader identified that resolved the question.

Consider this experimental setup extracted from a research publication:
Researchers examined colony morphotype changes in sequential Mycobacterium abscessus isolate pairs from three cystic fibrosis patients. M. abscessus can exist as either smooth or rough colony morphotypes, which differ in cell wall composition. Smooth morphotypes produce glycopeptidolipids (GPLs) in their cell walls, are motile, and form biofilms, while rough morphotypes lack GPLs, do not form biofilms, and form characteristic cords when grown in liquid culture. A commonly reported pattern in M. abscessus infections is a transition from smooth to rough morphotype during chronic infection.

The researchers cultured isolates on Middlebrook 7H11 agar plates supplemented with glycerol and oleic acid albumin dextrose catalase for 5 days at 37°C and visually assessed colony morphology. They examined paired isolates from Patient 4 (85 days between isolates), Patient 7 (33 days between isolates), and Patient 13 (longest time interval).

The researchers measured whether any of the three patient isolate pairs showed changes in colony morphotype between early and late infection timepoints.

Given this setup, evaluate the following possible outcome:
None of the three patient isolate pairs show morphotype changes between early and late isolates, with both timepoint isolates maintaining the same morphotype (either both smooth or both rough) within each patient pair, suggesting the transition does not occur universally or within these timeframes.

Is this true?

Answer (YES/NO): NO